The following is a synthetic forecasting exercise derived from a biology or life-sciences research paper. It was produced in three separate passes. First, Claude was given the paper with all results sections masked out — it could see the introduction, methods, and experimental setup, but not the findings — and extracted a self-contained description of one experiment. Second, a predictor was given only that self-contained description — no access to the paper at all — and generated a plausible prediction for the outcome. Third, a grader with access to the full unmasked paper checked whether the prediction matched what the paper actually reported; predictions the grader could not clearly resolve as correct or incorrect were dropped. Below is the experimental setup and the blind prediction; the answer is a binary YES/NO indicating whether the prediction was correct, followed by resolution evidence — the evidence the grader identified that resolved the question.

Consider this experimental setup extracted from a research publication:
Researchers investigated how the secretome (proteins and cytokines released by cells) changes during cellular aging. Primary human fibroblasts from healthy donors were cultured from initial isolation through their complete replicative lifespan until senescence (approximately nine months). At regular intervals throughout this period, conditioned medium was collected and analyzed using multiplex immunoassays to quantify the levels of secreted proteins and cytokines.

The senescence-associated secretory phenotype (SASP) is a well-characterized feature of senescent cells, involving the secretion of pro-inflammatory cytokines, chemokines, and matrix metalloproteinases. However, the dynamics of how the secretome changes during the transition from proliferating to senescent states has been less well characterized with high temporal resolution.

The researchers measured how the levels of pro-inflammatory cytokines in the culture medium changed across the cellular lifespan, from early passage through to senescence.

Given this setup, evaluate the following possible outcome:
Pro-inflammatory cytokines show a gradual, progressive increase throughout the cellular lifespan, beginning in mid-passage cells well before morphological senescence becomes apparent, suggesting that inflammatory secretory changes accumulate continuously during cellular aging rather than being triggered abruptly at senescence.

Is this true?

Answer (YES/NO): NO